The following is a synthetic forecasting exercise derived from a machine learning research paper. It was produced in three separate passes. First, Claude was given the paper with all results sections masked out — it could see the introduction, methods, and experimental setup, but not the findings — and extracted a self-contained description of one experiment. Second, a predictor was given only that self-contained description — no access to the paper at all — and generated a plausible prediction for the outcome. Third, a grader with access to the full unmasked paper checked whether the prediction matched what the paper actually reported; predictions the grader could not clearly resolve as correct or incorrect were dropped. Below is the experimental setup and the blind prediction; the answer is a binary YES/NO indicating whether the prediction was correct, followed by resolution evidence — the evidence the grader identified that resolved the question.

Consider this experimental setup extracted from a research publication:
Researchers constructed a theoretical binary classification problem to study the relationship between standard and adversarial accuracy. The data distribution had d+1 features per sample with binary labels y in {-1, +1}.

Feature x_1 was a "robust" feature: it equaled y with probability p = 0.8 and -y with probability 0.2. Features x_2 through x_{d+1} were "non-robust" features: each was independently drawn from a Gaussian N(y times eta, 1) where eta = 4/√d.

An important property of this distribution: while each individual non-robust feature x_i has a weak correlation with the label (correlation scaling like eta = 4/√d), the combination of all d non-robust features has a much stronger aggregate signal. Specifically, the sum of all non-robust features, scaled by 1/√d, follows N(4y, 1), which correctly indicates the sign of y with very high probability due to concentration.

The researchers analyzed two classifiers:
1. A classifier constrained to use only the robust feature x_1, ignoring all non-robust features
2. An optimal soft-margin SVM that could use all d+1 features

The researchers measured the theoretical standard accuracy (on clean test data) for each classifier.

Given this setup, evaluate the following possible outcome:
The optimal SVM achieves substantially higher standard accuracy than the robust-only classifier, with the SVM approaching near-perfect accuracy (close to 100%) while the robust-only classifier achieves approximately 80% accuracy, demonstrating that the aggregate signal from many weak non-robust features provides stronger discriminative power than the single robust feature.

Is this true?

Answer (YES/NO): YES